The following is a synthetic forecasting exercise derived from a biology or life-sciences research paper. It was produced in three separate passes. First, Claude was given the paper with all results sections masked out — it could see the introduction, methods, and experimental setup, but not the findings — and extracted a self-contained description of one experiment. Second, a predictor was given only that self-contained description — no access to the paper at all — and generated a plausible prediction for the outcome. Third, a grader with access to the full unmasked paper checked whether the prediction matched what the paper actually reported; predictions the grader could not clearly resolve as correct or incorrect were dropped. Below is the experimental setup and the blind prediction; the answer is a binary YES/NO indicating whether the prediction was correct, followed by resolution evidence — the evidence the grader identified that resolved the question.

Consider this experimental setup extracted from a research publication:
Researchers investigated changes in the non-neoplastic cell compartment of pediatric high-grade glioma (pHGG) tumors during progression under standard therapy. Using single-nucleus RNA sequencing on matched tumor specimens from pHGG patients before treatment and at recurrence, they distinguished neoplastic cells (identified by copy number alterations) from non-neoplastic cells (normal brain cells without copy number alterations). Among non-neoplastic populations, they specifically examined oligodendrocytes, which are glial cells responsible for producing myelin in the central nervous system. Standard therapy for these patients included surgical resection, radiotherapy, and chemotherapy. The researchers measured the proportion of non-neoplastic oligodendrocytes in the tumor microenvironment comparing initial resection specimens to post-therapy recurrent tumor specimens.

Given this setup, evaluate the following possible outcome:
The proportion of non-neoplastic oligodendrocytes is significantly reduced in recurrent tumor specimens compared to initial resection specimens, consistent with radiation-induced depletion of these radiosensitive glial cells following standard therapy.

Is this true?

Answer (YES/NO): NO